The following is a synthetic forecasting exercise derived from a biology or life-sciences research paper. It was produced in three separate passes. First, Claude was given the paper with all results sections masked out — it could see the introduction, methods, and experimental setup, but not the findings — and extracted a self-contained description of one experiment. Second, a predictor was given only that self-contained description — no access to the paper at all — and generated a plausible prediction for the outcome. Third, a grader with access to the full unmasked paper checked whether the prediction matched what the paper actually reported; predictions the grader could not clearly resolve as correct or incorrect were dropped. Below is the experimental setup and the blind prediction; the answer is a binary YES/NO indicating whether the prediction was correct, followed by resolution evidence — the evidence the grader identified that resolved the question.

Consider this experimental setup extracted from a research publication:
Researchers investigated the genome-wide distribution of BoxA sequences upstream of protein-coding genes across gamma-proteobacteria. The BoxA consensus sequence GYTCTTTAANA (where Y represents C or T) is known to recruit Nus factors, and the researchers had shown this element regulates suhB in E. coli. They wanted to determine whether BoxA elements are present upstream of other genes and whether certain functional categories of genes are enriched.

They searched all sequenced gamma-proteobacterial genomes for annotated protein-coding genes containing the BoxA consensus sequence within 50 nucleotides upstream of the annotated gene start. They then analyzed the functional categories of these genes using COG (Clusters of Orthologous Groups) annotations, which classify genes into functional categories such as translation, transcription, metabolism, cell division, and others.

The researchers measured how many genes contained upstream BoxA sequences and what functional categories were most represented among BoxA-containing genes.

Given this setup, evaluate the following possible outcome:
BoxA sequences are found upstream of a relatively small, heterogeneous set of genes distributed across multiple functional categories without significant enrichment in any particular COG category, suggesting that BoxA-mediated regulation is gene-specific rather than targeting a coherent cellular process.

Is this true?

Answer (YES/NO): NO